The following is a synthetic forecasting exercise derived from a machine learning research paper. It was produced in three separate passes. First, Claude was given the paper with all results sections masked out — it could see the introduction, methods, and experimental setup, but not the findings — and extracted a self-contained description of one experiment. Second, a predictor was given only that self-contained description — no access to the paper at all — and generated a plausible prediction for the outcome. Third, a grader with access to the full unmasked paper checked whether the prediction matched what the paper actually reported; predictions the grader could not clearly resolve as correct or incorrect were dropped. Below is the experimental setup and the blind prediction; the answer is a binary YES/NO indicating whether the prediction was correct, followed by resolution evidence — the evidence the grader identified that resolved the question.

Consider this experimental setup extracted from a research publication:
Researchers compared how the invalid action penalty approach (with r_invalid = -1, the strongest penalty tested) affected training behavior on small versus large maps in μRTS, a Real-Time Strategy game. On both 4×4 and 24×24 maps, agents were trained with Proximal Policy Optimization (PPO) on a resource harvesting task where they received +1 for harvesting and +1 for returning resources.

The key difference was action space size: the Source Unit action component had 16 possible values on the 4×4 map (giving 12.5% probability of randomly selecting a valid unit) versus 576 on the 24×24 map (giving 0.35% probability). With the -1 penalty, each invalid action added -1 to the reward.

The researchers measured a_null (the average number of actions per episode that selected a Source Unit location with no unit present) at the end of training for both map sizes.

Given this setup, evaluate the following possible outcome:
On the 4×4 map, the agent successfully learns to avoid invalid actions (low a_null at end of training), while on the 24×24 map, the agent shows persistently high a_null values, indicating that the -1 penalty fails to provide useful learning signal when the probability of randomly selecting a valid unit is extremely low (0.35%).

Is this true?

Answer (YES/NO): YES